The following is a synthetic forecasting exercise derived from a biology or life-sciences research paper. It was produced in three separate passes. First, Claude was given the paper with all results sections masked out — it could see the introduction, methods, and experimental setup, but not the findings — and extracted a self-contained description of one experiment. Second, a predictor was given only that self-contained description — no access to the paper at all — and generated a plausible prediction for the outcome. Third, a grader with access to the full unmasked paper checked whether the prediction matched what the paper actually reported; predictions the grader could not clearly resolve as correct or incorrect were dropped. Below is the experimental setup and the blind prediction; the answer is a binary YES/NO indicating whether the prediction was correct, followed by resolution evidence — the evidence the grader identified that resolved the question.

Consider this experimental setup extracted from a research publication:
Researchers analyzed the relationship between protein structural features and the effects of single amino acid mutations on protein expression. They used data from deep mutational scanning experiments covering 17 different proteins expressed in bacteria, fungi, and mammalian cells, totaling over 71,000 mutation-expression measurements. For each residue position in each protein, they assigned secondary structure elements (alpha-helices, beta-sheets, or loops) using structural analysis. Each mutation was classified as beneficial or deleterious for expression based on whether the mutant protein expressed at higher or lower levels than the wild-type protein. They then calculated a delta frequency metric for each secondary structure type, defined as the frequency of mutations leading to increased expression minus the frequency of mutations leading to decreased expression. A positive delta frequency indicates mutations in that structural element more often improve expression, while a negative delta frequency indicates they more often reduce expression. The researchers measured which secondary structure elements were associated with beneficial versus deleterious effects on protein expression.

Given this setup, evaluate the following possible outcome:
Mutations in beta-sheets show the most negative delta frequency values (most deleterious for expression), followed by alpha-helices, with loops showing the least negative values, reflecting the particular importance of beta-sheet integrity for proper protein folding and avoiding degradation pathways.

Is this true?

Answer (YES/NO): NO